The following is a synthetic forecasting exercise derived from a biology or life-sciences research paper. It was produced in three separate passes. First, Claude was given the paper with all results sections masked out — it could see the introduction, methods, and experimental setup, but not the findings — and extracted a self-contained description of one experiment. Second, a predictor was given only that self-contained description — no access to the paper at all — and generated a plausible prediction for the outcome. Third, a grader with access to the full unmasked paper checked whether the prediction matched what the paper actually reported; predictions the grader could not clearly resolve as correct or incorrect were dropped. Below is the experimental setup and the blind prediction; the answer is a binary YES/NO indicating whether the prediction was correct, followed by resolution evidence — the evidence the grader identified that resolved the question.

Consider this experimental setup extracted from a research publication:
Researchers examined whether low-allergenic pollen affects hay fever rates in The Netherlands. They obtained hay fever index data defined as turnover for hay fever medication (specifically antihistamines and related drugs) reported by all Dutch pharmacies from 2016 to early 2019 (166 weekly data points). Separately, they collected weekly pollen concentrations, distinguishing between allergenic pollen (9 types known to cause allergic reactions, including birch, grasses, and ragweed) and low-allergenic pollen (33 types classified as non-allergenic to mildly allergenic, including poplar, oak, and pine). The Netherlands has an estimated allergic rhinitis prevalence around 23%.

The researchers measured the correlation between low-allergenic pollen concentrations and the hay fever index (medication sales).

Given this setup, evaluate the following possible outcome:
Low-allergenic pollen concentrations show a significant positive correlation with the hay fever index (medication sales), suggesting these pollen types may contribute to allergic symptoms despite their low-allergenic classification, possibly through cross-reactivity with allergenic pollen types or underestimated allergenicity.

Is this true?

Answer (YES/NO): YES